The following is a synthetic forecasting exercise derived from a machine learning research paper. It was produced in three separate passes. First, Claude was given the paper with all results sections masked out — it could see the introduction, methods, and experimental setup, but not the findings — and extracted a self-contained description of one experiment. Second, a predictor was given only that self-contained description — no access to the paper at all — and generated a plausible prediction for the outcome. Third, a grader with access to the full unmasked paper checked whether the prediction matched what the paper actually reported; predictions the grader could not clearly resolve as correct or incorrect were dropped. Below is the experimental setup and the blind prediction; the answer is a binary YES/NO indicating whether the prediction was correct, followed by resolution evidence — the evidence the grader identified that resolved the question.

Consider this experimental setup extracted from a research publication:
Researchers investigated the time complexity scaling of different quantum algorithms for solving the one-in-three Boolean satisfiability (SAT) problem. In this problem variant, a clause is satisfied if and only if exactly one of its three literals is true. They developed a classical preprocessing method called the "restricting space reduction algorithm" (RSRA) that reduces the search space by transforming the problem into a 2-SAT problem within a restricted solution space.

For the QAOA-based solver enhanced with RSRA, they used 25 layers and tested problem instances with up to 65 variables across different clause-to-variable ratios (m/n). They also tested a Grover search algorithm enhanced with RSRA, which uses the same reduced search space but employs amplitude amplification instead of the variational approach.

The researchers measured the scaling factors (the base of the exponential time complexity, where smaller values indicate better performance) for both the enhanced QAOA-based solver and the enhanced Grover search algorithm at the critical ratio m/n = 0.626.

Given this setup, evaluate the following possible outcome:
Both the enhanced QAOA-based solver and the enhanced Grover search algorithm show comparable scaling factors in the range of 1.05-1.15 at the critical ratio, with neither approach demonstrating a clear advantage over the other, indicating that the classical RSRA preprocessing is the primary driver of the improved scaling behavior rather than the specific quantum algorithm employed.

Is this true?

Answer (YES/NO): NO